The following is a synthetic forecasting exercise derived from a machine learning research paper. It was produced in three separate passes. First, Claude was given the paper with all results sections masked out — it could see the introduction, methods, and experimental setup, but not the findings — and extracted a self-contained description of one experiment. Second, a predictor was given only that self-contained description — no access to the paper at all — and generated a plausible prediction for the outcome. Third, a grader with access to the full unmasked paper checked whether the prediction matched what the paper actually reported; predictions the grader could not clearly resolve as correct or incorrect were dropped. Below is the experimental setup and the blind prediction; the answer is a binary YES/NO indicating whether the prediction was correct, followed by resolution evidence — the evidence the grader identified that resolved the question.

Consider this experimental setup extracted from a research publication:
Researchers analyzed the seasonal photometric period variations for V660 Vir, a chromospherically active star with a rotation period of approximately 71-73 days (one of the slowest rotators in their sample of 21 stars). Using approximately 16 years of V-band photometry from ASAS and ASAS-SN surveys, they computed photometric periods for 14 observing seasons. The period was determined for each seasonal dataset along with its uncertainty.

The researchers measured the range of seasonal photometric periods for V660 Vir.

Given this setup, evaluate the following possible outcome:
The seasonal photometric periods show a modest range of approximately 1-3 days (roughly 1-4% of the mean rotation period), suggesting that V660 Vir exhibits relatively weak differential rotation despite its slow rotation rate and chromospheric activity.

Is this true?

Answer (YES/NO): NO